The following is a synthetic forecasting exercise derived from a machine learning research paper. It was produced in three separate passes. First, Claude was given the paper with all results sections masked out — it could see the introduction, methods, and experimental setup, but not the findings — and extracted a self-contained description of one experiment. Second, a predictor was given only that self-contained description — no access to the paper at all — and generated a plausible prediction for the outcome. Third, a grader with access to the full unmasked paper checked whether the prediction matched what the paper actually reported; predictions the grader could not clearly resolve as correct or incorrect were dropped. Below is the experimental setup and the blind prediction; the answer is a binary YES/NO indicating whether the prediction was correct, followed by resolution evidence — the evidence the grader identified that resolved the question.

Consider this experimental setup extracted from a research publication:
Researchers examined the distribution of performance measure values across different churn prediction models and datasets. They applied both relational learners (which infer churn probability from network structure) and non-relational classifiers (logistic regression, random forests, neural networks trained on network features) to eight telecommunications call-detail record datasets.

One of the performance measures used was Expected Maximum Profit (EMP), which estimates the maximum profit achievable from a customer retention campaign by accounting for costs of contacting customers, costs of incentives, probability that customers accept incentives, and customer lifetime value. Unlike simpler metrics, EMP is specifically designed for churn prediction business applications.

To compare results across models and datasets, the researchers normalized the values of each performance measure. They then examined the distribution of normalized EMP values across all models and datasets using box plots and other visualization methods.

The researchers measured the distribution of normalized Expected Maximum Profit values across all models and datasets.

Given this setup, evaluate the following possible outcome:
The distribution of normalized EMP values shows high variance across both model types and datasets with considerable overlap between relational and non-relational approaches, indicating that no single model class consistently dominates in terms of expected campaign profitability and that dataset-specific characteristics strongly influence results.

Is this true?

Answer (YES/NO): NO